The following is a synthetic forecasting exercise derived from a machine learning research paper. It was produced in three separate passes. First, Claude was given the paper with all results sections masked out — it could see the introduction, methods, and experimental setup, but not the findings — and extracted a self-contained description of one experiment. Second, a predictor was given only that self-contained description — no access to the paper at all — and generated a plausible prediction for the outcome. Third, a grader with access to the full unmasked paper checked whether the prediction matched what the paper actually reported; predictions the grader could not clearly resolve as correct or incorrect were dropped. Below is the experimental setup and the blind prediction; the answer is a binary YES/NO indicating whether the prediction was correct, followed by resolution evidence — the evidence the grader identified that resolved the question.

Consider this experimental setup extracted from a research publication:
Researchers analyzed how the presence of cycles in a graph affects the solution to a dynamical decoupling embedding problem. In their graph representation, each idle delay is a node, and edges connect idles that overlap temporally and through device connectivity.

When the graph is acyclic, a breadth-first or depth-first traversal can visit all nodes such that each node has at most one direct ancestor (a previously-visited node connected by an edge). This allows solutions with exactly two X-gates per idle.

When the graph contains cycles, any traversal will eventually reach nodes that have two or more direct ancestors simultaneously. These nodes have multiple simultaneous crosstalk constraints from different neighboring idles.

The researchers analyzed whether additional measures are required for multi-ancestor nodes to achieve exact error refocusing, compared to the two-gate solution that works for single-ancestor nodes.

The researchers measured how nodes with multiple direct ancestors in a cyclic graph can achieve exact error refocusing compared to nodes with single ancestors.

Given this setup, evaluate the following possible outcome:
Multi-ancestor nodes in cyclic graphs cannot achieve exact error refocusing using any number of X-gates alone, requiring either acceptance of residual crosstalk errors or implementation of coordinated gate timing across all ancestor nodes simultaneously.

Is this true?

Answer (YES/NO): NO